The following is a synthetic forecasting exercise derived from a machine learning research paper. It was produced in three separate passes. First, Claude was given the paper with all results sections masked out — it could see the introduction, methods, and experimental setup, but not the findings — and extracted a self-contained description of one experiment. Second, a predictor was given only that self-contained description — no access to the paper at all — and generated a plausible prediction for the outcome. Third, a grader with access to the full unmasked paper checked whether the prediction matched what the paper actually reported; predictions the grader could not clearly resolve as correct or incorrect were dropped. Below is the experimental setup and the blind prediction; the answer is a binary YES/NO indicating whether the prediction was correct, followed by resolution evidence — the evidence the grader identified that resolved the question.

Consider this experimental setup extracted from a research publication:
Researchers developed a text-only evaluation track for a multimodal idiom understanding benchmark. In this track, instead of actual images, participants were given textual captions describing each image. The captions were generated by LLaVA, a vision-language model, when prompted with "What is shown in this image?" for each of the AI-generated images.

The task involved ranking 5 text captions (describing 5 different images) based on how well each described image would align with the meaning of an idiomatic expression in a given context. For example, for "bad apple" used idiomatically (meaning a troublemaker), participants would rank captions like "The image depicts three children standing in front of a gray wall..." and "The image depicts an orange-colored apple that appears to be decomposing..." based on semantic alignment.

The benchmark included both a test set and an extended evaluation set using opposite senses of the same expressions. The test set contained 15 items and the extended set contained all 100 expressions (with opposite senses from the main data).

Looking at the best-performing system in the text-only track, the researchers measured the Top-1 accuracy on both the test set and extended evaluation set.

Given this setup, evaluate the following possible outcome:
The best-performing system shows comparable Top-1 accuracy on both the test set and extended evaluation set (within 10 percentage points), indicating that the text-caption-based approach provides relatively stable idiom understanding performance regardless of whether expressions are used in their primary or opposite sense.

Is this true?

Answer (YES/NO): NO